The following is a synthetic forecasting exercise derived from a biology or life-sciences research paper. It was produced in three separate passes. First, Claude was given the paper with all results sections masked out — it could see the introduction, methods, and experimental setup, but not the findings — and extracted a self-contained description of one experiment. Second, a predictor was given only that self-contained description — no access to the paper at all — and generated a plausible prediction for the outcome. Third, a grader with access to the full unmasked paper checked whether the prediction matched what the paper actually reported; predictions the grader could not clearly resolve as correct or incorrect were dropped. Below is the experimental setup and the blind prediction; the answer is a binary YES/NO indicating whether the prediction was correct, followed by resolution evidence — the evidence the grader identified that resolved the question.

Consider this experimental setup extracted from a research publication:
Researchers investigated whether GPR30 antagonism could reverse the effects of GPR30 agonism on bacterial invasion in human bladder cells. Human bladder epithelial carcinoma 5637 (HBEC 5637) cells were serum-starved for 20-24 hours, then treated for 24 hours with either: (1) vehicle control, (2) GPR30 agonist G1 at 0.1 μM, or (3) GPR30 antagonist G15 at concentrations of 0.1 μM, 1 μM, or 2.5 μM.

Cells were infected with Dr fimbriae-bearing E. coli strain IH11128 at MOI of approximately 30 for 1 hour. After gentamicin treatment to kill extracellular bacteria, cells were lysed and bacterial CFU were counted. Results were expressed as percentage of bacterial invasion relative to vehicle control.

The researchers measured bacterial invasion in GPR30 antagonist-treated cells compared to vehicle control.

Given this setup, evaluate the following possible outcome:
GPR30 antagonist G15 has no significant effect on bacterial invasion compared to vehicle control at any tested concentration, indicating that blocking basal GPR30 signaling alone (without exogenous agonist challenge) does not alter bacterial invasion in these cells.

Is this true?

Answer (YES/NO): NO